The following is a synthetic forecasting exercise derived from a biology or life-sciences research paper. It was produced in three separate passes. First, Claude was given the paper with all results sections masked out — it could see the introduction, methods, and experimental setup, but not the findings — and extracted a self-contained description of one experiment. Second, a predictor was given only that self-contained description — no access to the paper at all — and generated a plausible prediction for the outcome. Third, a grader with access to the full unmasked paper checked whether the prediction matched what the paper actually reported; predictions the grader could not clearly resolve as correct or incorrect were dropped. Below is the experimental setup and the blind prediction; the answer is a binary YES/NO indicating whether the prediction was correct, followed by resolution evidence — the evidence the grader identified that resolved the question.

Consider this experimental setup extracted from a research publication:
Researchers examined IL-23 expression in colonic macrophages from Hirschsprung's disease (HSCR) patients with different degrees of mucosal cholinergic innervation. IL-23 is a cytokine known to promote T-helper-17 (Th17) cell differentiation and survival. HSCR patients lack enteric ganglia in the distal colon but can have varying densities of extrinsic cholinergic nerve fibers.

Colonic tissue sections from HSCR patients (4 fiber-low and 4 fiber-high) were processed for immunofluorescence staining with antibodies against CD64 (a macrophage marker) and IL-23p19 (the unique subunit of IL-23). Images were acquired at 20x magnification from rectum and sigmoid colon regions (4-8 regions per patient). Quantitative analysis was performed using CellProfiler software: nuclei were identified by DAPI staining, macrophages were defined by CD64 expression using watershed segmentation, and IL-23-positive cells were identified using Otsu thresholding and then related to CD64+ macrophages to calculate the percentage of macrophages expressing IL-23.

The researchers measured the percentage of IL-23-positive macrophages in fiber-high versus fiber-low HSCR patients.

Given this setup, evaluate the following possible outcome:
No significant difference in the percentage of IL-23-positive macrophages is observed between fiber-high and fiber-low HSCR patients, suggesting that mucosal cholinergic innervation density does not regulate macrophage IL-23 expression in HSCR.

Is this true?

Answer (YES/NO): NO